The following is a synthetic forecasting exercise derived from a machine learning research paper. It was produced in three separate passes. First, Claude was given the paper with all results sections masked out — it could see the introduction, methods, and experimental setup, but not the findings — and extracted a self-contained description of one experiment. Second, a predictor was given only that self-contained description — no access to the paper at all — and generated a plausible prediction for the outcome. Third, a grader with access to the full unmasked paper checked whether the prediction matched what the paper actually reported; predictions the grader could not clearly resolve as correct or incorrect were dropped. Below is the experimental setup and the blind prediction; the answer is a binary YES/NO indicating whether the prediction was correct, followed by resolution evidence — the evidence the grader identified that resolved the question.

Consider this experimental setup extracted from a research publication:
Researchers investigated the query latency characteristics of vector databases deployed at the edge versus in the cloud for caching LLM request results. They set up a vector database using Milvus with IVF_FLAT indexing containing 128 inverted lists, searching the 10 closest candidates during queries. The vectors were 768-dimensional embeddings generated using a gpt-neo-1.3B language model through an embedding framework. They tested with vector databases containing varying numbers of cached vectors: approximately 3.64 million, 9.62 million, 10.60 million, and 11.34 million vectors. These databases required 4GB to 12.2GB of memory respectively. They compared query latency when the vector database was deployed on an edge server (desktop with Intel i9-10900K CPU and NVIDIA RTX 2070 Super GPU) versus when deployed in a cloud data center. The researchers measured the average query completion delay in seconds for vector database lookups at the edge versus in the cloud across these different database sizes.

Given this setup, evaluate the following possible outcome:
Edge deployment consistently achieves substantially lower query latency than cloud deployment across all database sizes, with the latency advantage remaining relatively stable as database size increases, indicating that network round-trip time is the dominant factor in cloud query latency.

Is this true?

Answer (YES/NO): YES